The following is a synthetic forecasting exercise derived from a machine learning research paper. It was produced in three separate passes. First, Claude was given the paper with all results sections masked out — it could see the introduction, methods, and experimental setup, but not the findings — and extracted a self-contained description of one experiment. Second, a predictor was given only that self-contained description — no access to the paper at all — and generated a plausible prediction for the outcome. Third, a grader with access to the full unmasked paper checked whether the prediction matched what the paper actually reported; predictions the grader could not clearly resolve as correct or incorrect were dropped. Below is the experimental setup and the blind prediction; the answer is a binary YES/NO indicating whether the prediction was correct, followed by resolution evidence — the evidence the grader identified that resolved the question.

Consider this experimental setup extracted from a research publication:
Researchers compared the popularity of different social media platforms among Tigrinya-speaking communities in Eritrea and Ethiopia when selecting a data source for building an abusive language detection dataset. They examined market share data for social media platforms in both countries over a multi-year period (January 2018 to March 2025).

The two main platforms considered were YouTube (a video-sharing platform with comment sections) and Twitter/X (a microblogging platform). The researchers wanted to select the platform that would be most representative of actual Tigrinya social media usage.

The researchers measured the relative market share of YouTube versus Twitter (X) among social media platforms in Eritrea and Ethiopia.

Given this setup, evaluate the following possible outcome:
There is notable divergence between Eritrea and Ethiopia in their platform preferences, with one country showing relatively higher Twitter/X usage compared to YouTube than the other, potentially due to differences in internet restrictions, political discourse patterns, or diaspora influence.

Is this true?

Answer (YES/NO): YES